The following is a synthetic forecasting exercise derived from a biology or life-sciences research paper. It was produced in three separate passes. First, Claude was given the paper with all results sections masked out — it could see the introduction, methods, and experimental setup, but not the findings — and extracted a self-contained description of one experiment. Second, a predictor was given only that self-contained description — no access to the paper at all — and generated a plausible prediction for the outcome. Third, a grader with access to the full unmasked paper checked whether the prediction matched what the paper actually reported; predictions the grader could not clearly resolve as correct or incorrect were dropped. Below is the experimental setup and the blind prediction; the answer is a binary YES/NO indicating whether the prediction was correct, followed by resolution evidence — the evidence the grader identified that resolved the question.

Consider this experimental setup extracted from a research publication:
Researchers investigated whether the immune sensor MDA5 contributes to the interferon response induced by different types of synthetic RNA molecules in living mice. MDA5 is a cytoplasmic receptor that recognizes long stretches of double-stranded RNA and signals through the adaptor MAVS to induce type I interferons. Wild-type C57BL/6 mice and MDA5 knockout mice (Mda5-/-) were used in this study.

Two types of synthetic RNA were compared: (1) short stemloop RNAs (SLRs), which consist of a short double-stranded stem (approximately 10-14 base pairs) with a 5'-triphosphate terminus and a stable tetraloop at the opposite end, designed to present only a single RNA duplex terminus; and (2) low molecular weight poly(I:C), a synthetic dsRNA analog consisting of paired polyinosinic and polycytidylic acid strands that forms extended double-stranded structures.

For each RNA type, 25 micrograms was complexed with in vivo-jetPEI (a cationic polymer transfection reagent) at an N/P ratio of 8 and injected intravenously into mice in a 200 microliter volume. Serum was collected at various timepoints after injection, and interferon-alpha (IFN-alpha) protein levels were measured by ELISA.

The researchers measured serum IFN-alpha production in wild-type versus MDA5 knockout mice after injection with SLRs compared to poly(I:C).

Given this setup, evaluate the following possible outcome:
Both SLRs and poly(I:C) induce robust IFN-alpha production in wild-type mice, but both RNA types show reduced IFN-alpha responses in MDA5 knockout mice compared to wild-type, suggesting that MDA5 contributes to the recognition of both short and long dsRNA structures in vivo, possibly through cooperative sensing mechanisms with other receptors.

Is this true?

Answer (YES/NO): NO